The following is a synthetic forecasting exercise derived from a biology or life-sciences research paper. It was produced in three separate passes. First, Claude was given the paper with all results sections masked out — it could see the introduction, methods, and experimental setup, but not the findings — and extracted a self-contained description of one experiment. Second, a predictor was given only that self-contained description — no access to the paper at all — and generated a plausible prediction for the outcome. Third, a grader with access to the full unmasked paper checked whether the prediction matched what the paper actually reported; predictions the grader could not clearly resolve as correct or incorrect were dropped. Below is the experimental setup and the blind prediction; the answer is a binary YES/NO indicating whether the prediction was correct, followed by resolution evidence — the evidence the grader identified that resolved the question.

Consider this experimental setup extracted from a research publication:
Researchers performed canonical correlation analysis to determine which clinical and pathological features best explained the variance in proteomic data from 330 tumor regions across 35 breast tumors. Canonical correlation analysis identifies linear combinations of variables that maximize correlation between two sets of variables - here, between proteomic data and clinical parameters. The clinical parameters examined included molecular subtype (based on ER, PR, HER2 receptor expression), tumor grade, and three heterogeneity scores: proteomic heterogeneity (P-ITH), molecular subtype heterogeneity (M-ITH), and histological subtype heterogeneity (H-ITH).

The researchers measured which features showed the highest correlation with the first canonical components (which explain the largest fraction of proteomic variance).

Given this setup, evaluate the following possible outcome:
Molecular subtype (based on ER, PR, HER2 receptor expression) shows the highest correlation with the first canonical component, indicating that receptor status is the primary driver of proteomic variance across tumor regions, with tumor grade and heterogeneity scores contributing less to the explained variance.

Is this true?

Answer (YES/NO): NO